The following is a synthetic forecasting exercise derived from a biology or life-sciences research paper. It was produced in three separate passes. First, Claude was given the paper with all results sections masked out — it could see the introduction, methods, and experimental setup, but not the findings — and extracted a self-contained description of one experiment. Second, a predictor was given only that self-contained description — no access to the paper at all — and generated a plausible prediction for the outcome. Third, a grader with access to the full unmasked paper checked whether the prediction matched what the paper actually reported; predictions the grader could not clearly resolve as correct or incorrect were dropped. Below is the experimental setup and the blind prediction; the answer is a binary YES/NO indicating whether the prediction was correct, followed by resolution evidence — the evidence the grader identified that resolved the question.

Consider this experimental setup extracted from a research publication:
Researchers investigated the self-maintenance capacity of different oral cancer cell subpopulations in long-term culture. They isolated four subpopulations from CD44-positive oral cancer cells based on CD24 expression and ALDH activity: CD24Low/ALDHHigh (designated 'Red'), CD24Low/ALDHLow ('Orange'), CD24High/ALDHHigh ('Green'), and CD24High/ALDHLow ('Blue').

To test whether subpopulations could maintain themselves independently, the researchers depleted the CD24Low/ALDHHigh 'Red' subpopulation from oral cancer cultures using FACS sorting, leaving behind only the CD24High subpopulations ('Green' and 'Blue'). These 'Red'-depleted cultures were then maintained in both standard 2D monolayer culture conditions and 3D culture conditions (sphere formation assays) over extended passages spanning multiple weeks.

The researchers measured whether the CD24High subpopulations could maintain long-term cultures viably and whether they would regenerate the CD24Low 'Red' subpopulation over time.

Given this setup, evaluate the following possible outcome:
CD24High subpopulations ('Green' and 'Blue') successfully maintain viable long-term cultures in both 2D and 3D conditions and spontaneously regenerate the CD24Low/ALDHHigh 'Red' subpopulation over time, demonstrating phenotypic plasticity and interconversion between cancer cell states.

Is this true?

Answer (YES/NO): NO